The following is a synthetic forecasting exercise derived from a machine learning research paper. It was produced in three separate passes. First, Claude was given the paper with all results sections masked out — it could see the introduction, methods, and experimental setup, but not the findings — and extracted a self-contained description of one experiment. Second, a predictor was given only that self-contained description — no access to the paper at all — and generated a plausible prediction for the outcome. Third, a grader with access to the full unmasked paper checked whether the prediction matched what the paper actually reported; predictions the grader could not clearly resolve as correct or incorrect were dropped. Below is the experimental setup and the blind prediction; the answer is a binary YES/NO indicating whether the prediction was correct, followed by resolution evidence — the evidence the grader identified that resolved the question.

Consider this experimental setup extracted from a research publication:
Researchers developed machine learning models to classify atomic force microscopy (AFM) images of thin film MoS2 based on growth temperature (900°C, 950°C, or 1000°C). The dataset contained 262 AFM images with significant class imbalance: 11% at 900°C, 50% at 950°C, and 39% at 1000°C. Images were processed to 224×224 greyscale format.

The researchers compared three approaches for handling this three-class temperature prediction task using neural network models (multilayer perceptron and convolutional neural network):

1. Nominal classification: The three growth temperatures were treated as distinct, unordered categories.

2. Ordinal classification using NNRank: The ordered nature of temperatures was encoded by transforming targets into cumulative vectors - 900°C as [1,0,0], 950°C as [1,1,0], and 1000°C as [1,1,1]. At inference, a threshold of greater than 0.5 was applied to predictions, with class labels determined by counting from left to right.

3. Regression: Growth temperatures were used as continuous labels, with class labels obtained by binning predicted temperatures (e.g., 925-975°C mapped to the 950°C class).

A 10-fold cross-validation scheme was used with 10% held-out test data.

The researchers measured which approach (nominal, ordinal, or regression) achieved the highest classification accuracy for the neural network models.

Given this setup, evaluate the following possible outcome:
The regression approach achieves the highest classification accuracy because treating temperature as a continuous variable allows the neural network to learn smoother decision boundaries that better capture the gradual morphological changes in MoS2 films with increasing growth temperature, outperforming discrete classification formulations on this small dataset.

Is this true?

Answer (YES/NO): NO